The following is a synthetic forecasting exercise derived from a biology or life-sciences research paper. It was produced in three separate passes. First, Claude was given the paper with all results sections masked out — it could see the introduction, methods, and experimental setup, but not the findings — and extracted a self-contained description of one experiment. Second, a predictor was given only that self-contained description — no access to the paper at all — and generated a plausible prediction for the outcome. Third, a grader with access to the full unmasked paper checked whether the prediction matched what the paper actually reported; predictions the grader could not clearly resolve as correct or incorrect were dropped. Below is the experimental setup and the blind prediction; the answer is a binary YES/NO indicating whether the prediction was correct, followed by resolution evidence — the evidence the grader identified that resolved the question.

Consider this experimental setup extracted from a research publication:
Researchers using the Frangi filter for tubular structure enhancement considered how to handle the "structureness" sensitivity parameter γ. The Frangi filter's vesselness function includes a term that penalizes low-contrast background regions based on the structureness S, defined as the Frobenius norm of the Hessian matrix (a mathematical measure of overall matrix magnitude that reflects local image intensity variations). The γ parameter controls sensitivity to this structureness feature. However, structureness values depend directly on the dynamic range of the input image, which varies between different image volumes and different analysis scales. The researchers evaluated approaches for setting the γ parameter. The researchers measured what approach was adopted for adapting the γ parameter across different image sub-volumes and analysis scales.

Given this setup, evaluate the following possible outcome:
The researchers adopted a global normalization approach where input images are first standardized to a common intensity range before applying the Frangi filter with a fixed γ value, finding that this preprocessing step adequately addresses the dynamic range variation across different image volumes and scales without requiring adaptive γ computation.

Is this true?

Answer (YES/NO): NO